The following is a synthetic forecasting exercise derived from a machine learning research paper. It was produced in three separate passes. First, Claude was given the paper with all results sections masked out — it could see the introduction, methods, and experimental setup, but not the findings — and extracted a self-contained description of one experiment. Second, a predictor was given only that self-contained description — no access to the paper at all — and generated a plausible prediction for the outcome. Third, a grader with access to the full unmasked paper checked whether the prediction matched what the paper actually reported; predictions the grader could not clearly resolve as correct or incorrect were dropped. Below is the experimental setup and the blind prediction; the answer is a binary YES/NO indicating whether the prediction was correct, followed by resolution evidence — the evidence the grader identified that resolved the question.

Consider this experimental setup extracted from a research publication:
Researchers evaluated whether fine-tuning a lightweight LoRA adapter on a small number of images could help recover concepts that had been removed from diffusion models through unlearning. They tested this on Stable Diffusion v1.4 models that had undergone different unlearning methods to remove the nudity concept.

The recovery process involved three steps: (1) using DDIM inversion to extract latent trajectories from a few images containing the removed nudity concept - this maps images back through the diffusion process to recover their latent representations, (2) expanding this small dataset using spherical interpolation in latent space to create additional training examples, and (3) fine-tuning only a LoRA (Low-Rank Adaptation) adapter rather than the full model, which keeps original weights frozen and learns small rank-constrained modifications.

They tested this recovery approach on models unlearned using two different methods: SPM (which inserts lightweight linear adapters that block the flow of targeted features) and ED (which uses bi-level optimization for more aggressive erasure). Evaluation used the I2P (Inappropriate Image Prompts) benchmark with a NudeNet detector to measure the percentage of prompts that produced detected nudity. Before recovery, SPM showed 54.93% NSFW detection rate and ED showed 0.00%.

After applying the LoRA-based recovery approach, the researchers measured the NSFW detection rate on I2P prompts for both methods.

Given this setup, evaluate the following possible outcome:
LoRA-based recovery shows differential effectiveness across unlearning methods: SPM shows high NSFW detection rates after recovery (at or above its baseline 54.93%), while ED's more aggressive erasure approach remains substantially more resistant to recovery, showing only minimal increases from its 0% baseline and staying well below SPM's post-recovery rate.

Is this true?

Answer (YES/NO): YES